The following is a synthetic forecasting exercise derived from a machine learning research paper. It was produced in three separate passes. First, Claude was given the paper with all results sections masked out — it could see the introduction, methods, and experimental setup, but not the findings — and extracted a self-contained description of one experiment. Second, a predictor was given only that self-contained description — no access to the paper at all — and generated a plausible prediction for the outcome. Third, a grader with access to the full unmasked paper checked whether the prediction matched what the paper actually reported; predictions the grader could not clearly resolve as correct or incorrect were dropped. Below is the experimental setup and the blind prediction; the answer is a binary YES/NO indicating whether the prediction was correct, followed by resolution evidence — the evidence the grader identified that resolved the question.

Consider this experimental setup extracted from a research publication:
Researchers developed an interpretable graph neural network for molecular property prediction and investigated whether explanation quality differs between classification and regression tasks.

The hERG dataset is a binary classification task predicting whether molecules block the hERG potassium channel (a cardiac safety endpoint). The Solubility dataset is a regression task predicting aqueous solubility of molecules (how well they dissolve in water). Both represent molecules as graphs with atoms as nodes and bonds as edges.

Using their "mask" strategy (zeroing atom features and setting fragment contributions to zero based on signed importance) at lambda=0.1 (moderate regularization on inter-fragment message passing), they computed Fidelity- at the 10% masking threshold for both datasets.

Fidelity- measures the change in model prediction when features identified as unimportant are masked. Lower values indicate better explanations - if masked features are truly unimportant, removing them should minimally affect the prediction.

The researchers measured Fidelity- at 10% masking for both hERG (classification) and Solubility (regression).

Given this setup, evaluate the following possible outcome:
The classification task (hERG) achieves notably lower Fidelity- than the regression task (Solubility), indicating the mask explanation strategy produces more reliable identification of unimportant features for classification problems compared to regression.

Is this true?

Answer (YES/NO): YES